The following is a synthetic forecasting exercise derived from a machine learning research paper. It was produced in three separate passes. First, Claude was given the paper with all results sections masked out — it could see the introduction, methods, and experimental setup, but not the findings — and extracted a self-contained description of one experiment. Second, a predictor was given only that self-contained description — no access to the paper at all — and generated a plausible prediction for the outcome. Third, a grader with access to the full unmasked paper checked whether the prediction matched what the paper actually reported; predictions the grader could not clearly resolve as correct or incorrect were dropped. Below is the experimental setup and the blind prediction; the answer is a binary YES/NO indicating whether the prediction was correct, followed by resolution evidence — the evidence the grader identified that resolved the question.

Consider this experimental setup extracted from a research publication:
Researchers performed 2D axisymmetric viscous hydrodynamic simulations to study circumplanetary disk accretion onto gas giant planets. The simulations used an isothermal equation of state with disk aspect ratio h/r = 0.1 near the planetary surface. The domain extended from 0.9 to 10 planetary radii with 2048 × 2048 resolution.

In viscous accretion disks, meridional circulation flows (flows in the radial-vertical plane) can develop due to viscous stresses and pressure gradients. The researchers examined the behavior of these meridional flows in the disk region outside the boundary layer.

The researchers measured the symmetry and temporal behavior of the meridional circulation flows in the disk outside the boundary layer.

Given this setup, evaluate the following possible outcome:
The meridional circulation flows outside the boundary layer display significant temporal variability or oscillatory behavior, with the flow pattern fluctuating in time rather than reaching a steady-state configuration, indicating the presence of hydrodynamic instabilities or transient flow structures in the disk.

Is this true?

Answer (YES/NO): YES